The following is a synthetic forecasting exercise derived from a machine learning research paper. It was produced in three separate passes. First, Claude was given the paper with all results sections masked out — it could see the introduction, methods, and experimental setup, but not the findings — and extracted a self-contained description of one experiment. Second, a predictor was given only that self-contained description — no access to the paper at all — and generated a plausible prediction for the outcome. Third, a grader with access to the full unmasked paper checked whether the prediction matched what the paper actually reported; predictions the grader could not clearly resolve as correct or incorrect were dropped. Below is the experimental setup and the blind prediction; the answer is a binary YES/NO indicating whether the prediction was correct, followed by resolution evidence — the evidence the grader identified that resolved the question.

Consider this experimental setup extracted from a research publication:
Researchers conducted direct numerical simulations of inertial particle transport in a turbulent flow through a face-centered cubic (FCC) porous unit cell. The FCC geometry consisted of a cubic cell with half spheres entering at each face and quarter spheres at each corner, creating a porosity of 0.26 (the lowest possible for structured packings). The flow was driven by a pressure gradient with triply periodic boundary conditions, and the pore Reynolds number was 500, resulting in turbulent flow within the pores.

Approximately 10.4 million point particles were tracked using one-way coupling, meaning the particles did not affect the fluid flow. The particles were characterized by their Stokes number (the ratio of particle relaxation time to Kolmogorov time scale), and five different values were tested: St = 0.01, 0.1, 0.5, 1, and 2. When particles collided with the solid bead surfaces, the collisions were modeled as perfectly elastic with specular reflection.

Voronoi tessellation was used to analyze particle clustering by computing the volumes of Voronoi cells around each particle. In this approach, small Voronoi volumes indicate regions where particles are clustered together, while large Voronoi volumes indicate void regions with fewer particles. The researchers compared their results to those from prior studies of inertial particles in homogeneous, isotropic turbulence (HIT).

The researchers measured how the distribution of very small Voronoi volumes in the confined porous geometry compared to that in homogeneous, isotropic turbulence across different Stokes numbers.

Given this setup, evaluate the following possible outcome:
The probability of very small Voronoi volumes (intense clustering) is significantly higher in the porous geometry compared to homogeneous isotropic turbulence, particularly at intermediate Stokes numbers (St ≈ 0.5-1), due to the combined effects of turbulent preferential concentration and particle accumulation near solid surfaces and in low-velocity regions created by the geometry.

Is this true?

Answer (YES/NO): NO